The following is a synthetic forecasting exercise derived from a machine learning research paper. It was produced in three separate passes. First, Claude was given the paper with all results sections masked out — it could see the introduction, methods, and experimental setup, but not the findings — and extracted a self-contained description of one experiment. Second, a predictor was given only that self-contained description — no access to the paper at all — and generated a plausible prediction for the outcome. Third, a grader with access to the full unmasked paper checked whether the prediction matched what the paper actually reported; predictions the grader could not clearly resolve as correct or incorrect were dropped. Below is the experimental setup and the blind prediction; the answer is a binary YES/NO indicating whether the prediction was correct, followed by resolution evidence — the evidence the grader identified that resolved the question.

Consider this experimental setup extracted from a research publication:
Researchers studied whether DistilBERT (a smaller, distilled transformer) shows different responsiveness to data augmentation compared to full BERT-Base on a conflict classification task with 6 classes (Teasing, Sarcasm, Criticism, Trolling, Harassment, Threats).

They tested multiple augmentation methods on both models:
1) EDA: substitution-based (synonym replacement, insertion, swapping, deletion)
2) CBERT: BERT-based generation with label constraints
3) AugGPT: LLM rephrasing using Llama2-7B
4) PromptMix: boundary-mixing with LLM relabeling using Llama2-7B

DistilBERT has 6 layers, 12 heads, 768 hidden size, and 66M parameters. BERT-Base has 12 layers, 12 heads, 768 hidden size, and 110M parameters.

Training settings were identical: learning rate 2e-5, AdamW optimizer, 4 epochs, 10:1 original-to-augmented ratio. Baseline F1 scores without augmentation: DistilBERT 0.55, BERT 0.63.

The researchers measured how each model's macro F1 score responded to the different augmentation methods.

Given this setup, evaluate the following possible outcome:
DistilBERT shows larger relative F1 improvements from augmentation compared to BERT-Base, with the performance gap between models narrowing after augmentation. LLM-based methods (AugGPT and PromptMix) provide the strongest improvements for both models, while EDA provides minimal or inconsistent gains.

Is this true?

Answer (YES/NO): NO